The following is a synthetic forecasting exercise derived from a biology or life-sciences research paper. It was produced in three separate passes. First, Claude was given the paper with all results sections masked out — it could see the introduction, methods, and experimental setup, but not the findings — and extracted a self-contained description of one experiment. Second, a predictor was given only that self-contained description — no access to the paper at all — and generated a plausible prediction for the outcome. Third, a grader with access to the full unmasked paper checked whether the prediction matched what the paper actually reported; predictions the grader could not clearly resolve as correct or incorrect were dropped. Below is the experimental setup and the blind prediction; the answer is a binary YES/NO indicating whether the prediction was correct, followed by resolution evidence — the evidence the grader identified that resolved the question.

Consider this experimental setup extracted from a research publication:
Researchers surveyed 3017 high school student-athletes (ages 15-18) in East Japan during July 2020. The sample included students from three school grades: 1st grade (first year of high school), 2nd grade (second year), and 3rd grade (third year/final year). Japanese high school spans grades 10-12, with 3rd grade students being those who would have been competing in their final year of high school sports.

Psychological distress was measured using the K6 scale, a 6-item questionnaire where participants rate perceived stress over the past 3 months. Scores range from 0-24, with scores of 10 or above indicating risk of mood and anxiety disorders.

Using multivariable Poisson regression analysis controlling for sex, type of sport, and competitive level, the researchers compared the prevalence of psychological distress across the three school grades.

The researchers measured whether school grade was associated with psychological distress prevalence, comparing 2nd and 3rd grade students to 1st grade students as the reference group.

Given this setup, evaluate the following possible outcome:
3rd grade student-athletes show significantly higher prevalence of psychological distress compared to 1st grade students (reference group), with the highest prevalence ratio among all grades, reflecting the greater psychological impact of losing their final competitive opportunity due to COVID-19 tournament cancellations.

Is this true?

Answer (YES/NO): YES